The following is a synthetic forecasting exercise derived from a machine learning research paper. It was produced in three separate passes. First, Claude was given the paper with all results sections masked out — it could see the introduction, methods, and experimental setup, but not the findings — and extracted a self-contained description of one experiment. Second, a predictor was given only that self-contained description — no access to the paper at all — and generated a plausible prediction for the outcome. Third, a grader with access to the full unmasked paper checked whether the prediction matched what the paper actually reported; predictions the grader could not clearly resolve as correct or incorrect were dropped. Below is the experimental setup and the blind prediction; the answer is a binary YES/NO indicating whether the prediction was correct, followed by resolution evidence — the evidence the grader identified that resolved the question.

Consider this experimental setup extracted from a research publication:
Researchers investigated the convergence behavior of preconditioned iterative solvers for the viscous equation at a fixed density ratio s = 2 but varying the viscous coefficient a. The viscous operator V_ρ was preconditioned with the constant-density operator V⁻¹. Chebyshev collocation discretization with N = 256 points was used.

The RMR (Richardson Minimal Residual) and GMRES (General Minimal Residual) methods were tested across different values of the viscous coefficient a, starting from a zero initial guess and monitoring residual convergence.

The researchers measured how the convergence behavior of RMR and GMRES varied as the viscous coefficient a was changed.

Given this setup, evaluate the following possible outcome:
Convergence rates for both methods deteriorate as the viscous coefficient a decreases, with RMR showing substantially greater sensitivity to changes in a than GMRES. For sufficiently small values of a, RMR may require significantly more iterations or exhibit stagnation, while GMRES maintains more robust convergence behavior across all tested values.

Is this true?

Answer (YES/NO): NO